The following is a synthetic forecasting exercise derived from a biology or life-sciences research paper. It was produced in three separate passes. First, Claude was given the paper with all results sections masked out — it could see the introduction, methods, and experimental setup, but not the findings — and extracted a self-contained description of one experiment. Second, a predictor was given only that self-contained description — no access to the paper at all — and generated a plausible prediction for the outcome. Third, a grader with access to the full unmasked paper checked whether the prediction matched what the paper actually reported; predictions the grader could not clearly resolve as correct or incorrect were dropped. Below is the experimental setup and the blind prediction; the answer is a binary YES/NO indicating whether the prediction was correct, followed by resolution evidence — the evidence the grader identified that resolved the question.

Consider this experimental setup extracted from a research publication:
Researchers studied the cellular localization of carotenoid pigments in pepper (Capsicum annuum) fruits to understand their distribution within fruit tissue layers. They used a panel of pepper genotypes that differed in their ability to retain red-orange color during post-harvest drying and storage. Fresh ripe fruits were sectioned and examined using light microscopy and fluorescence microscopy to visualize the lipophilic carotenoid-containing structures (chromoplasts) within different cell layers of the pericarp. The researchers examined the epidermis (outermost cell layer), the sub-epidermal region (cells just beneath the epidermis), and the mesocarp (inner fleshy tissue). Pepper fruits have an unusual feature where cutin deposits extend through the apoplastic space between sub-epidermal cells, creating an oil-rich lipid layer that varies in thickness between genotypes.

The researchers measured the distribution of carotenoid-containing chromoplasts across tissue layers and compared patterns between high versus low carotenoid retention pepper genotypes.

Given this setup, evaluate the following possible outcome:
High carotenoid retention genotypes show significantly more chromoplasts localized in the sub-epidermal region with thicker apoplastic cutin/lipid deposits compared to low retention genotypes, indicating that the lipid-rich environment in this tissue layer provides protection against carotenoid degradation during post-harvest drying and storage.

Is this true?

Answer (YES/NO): YES